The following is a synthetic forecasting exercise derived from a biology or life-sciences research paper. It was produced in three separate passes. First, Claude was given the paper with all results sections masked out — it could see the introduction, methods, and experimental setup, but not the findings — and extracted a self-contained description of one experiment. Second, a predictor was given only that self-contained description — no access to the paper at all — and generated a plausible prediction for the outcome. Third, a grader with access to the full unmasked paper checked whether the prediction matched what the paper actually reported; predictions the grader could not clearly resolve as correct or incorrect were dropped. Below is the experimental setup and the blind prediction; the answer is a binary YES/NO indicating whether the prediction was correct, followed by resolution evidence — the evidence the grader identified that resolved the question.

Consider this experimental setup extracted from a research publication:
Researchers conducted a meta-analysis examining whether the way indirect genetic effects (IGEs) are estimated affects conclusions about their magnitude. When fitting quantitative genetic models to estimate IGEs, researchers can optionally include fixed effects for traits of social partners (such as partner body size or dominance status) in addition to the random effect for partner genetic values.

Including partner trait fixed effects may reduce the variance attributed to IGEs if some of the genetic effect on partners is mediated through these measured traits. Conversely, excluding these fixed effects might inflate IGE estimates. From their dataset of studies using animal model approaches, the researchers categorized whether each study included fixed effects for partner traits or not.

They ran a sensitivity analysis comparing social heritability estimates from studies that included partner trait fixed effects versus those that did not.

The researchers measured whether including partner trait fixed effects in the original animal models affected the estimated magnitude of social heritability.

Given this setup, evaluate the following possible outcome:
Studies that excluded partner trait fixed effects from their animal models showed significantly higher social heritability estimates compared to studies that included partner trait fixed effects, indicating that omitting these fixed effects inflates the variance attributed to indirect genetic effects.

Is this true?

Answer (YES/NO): NO